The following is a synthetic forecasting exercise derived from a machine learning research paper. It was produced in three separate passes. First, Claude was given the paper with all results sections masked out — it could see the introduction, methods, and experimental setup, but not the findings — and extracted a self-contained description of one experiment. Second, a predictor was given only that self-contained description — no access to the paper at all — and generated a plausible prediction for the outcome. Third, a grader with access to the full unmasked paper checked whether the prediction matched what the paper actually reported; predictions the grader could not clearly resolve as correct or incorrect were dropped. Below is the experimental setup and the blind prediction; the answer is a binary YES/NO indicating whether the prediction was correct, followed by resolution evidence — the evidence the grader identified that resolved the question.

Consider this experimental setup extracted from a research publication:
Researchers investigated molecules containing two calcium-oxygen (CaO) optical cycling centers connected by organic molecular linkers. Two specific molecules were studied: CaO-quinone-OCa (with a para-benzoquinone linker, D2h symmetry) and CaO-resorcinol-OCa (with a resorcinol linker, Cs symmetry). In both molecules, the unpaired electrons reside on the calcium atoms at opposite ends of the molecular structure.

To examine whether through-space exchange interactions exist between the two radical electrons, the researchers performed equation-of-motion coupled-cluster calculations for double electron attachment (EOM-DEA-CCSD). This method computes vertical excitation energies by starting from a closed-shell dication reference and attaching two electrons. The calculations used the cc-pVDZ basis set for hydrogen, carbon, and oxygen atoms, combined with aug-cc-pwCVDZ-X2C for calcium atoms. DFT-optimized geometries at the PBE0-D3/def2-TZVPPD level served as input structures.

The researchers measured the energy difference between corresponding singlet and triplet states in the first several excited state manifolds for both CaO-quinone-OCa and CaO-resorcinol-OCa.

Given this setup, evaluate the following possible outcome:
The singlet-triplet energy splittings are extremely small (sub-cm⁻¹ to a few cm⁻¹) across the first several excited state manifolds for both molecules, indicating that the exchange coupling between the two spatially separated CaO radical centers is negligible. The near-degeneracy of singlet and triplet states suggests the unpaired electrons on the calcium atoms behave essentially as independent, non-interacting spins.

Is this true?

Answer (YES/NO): YES